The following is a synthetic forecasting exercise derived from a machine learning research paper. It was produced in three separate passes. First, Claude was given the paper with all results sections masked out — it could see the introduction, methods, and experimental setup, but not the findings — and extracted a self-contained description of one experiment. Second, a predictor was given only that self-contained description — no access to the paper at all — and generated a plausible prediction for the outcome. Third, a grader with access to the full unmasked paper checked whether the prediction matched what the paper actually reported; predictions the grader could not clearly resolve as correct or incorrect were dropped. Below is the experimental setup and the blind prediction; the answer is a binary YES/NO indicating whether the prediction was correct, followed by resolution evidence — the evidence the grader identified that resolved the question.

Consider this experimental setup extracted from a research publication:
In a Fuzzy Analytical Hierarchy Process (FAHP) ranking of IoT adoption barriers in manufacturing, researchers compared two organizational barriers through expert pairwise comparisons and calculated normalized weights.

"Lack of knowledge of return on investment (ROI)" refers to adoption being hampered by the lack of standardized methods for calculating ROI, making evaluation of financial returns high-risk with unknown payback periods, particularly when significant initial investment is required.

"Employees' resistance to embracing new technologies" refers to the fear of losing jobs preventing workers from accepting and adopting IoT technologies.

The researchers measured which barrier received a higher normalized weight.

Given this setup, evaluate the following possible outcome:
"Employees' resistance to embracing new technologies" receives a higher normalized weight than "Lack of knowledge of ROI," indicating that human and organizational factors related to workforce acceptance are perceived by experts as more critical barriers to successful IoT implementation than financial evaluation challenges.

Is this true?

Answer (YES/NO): NO